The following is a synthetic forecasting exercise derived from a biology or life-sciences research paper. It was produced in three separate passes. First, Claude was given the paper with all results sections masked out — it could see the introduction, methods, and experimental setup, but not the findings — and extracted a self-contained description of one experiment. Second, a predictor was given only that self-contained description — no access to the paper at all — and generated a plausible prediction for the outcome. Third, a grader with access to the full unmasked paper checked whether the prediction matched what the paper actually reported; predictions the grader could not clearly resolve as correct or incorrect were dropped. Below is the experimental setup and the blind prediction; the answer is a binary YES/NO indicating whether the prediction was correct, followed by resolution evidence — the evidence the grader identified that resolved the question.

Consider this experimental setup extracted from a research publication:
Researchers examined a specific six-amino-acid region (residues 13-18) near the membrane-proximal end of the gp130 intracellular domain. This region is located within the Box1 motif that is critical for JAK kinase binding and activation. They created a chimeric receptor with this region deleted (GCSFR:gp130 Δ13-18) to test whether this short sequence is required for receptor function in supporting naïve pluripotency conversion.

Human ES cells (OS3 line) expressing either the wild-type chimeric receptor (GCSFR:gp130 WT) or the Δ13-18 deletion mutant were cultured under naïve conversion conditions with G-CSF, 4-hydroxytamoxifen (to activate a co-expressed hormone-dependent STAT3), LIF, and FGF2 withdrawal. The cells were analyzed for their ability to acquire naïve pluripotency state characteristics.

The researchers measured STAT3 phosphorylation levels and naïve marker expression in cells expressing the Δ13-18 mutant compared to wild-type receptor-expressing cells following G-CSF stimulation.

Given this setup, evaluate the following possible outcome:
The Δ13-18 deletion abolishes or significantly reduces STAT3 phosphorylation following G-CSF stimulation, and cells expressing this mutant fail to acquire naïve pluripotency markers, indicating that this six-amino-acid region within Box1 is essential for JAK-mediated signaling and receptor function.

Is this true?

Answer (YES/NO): YES